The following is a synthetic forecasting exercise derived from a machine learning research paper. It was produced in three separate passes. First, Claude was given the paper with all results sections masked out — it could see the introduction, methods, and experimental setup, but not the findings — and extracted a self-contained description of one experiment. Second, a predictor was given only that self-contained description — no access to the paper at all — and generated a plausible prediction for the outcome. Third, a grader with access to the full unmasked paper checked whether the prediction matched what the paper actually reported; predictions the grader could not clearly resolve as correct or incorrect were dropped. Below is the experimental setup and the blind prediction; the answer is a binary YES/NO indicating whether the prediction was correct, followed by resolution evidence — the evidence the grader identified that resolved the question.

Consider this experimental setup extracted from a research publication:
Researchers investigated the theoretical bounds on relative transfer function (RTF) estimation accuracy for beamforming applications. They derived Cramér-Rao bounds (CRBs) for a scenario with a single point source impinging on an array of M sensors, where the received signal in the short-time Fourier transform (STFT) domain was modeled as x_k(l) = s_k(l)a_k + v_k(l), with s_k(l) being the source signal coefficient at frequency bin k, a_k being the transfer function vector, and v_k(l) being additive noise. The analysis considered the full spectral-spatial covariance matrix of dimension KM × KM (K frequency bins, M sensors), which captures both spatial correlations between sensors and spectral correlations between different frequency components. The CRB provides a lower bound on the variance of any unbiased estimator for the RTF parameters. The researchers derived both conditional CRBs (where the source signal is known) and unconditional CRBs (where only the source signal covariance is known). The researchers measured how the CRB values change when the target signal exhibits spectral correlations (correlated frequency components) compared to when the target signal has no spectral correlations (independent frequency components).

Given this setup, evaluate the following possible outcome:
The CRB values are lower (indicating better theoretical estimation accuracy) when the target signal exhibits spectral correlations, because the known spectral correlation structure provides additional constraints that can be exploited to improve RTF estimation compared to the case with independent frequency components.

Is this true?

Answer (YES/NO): YES